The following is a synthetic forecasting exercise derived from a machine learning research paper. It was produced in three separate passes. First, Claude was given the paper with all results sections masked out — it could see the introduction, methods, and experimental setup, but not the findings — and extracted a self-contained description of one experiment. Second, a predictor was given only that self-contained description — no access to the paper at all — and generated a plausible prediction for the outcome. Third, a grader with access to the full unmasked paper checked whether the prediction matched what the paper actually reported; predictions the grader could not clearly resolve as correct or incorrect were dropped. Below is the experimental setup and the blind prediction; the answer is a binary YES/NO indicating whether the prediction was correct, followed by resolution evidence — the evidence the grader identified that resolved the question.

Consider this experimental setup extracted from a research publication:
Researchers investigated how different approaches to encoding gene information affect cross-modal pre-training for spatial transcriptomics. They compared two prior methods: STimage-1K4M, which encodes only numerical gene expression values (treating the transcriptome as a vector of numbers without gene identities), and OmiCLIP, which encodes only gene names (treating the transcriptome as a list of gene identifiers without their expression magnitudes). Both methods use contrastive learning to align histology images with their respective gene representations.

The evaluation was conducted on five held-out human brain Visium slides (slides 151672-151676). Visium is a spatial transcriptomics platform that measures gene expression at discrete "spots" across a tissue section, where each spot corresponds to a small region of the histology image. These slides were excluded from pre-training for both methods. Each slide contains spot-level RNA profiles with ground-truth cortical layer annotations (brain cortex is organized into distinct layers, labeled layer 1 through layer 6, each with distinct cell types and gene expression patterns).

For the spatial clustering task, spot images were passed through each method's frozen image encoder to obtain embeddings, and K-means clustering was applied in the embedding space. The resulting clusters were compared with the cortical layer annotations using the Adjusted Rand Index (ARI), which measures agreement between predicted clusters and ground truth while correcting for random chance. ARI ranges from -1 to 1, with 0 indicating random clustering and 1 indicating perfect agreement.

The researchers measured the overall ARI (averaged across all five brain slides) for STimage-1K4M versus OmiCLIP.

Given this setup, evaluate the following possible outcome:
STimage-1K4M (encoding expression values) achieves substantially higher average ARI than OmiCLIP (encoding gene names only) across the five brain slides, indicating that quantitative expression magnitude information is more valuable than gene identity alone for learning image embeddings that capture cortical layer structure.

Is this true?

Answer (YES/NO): NO